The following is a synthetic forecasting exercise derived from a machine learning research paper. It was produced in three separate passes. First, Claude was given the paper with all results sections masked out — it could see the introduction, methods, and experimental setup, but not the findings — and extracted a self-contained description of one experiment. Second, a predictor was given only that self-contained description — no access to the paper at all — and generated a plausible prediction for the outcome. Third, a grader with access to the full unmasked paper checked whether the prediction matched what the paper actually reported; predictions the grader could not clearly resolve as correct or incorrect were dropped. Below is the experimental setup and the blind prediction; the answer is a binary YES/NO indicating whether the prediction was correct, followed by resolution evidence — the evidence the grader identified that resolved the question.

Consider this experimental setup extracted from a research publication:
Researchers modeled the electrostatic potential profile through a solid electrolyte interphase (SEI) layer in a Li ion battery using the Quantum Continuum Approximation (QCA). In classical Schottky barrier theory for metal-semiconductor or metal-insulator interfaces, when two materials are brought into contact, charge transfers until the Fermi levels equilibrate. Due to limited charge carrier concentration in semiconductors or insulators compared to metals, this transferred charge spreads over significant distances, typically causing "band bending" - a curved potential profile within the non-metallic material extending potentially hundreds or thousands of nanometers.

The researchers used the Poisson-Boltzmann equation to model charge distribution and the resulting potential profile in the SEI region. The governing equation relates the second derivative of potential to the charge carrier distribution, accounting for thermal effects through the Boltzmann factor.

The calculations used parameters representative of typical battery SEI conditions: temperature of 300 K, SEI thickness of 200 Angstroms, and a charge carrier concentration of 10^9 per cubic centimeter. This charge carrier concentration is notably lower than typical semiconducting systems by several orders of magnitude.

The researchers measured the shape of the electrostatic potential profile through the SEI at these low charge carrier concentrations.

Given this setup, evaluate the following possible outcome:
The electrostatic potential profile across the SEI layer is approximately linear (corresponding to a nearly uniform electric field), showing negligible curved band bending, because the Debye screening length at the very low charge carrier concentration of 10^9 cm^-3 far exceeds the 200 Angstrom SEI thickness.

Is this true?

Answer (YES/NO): YES